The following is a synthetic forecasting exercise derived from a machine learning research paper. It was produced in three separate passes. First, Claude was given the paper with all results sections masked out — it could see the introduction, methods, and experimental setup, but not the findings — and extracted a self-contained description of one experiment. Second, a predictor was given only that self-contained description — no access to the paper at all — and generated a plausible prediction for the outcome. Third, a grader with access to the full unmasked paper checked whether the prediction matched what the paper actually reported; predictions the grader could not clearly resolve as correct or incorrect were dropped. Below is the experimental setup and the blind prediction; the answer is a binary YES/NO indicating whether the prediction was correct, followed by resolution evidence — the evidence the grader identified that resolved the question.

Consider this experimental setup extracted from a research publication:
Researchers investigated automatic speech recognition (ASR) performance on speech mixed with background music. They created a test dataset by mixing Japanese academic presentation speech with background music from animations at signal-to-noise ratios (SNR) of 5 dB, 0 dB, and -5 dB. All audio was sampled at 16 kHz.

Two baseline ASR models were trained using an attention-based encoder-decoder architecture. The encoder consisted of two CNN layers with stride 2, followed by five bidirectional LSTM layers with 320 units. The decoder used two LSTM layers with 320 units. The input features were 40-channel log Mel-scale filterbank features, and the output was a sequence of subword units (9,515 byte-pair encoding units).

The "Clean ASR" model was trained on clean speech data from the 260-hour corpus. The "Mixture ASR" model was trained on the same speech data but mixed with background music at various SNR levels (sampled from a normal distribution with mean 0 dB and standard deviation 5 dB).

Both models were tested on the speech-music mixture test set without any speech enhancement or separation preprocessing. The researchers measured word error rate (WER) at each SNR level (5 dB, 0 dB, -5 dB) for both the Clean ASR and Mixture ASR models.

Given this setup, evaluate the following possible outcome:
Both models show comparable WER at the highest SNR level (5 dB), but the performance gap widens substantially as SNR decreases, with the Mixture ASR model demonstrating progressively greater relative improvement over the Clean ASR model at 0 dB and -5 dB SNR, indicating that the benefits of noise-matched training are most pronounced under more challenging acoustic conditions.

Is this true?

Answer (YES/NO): NO